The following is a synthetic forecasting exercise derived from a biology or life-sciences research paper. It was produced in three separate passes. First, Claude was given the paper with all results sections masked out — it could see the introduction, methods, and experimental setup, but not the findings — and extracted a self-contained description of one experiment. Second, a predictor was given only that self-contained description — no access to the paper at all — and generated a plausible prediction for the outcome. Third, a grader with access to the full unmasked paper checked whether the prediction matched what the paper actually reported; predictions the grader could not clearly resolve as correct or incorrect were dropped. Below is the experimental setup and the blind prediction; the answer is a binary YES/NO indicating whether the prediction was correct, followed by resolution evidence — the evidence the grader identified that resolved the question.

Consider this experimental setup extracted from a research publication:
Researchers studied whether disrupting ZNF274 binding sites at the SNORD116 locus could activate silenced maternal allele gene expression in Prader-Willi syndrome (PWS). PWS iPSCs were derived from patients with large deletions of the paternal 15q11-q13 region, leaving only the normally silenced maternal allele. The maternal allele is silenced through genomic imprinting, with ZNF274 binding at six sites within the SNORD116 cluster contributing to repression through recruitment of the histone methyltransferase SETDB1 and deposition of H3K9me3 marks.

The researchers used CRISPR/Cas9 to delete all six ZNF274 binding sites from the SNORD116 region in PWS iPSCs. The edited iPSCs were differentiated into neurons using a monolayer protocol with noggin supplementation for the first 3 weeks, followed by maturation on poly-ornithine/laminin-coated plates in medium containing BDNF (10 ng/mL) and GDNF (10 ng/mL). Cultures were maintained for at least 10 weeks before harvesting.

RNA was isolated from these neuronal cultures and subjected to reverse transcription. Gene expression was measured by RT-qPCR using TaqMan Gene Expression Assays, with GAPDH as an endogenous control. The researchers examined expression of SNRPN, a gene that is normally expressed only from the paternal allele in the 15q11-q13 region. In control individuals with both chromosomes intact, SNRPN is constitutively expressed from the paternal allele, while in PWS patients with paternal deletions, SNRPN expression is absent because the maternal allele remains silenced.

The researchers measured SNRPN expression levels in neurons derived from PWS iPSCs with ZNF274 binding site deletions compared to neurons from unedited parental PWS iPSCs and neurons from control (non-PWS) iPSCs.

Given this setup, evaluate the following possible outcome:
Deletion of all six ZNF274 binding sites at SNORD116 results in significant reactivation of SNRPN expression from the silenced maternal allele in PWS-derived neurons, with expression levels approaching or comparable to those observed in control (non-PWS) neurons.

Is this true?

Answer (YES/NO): YES